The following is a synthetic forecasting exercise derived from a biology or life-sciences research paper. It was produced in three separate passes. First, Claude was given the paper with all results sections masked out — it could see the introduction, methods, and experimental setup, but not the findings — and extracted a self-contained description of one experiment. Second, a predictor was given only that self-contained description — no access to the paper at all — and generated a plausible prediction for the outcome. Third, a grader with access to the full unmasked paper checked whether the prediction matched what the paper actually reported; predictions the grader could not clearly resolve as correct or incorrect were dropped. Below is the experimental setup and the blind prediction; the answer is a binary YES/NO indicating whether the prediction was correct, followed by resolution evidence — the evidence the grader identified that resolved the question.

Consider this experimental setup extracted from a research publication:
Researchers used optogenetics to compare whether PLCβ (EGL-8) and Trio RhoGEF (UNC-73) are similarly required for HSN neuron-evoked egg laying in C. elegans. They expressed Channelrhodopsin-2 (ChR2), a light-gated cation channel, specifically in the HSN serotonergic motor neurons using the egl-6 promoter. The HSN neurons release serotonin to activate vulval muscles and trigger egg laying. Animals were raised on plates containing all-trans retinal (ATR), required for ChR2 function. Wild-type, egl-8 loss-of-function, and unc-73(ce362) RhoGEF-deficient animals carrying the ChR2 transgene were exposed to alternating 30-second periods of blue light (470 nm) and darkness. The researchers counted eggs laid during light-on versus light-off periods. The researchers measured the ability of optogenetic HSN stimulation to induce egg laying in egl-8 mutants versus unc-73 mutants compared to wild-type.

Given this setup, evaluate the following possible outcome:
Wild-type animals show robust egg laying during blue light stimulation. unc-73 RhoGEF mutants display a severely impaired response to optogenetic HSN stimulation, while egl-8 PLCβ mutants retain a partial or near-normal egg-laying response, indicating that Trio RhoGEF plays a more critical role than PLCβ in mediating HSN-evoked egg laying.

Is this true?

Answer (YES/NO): YES